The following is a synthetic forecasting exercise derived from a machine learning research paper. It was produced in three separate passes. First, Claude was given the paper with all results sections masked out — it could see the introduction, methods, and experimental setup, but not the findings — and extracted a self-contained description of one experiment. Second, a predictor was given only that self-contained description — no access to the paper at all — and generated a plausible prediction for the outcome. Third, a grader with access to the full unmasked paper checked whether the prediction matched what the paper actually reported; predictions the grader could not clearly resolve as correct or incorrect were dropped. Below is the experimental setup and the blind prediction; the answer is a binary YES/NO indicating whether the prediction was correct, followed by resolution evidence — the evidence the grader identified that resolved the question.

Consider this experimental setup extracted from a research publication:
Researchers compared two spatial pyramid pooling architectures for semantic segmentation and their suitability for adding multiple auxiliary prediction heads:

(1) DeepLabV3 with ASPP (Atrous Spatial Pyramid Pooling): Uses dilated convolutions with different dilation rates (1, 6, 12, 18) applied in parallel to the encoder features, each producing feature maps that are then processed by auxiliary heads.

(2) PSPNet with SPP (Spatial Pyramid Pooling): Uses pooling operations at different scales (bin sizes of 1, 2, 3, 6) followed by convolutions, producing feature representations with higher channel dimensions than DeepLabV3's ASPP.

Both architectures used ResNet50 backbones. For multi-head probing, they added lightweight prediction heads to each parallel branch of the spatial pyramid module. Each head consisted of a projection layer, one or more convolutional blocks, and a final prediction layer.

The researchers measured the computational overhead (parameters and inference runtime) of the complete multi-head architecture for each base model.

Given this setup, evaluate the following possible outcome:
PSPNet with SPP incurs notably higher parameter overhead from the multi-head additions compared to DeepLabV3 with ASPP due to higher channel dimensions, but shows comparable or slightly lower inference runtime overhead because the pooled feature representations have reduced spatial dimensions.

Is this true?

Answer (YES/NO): NO